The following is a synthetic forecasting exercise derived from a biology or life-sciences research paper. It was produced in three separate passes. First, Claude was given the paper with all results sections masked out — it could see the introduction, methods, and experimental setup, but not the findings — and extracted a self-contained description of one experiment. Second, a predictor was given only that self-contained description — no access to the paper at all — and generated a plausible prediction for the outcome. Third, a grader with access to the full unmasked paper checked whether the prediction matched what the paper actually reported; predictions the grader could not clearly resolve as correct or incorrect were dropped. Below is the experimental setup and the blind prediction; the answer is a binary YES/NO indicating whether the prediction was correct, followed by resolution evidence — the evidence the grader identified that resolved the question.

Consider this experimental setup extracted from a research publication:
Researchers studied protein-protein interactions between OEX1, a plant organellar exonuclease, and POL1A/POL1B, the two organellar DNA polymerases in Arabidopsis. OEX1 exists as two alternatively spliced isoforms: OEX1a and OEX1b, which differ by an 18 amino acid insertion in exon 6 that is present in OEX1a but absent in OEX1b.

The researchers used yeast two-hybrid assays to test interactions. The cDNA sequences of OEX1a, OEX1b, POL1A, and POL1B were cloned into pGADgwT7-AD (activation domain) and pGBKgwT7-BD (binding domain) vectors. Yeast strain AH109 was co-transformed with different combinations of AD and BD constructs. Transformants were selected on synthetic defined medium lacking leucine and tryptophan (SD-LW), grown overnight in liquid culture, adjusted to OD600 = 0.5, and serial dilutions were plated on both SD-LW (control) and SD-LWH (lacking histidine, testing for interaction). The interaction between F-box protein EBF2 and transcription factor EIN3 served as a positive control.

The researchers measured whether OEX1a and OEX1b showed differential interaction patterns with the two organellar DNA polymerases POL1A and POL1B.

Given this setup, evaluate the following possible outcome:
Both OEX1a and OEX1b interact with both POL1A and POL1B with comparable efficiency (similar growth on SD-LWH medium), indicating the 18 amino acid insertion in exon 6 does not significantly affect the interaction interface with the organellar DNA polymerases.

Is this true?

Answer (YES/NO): NO